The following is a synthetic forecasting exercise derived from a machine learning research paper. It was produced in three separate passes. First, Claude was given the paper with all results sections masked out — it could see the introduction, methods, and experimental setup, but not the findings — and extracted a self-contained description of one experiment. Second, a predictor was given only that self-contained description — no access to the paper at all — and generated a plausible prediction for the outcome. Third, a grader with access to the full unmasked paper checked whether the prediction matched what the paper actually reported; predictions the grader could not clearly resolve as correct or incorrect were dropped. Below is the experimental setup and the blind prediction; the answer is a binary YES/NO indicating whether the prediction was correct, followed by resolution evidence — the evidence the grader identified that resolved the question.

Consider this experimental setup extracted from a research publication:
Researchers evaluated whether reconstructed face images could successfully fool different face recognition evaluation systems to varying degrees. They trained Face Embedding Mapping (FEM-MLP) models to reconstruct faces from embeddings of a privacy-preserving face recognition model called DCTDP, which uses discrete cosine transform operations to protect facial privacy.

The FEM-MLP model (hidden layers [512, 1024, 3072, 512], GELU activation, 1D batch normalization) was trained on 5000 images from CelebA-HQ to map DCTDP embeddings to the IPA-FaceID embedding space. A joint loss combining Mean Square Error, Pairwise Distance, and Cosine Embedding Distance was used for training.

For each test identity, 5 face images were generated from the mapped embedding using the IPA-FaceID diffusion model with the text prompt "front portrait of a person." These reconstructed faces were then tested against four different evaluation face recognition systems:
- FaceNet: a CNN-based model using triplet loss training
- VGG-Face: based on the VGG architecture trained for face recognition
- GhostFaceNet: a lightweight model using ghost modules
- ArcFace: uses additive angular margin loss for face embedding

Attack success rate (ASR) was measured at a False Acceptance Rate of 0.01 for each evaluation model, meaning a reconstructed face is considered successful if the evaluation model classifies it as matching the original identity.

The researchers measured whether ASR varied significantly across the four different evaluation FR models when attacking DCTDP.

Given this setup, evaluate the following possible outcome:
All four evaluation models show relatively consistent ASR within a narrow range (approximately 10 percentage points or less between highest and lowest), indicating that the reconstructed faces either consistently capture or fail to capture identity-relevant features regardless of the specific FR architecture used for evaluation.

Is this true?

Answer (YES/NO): NO